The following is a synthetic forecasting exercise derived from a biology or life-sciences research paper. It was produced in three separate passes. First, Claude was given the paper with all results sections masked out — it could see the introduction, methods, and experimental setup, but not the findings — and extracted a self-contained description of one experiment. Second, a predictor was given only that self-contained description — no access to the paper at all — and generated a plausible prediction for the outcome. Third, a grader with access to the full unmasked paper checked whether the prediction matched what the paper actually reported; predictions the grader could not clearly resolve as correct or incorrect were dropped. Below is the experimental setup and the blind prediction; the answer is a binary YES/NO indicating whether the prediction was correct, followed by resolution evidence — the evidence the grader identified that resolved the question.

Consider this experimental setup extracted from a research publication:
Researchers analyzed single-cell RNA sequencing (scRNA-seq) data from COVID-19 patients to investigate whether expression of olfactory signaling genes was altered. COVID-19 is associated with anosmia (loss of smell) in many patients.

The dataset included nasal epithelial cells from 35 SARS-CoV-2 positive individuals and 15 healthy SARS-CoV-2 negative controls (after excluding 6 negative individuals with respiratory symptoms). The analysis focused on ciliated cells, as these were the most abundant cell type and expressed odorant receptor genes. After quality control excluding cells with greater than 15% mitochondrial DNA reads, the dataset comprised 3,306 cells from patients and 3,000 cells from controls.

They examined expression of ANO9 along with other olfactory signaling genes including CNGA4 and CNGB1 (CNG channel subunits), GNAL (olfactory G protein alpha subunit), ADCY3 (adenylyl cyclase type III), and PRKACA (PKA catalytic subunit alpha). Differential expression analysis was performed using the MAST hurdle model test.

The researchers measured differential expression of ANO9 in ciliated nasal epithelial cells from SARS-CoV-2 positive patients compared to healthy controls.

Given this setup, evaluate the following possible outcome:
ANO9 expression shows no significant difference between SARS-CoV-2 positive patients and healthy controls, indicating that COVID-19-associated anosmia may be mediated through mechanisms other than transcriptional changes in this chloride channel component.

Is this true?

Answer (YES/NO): NO